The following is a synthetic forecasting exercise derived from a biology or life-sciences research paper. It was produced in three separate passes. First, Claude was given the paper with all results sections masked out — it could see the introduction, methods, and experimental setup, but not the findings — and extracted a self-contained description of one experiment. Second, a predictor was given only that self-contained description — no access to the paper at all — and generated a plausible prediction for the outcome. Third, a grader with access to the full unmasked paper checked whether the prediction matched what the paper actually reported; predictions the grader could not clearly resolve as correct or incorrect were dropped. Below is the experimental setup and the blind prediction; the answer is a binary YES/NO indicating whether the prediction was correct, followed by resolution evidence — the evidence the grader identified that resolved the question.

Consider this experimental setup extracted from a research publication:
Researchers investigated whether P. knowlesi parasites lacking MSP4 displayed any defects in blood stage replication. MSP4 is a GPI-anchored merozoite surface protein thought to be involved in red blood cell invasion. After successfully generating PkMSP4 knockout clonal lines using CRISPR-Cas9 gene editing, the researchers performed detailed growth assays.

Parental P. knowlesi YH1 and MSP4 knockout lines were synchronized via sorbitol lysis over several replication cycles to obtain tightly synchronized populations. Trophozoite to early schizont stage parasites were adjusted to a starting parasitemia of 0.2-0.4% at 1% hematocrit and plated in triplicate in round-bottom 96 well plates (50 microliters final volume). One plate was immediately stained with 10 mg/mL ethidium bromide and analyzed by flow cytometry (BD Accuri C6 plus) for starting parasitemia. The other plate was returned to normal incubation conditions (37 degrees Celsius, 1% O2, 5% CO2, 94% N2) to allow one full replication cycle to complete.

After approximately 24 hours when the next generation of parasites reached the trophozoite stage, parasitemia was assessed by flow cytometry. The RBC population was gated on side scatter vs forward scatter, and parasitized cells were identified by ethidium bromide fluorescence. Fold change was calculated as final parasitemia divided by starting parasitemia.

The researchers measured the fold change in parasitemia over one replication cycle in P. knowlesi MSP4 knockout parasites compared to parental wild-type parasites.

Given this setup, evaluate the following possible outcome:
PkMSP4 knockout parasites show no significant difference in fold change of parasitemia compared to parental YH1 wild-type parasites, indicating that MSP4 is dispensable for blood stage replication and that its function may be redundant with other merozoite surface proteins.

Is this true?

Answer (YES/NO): YES